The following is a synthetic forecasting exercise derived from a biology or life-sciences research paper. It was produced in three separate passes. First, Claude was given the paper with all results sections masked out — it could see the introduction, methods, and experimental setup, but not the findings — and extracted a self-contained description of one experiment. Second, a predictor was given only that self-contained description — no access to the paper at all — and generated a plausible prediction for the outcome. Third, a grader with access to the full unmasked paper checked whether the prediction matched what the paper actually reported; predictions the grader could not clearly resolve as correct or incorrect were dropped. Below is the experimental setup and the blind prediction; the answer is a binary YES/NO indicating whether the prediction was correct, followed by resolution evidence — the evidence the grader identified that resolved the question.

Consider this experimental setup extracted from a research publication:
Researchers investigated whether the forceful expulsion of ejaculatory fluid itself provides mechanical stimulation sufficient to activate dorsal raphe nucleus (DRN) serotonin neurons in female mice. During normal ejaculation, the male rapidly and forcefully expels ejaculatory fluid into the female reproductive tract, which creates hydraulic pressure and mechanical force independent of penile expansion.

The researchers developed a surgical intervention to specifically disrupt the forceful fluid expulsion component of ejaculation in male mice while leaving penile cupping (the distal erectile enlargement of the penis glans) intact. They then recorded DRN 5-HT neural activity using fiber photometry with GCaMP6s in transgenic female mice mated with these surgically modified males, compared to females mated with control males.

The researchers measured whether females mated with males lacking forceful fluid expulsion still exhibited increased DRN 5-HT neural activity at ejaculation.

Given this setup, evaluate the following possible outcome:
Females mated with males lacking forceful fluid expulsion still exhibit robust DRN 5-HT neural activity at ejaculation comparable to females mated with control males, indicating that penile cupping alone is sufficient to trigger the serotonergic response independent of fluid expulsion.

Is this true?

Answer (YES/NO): YES